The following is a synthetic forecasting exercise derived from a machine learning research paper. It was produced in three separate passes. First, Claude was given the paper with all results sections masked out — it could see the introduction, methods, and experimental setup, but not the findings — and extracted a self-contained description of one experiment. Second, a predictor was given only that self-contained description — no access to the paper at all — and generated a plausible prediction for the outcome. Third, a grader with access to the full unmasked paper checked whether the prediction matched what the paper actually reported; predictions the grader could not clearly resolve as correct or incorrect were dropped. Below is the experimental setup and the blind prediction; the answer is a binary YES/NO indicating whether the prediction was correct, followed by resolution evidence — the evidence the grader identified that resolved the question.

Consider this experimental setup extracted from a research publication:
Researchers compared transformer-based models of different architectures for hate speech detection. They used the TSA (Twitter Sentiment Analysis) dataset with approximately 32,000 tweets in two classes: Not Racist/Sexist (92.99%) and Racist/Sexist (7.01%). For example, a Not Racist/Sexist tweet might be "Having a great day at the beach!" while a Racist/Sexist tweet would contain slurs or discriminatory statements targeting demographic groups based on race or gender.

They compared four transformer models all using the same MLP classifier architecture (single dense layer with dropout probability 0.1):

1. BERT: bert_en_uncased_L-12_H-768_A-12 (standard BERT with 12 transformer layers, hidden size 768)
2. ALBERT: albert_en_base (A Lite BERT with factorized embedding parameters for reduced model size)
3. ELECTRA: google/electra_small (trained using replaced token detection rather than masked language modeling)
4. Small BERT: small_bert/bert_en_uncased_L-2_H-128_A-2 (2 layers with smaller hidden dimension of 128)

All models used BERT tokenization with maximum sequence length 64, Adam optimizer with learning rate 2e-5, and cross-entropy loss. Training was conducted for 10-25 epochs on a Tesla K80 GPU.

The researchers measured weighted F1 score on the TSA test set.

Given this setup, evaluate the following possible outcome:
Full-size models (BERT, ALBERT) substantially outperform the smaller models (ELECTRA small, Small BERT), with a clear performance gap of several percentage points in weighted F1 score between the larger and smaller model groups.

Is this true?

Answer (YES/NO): NO